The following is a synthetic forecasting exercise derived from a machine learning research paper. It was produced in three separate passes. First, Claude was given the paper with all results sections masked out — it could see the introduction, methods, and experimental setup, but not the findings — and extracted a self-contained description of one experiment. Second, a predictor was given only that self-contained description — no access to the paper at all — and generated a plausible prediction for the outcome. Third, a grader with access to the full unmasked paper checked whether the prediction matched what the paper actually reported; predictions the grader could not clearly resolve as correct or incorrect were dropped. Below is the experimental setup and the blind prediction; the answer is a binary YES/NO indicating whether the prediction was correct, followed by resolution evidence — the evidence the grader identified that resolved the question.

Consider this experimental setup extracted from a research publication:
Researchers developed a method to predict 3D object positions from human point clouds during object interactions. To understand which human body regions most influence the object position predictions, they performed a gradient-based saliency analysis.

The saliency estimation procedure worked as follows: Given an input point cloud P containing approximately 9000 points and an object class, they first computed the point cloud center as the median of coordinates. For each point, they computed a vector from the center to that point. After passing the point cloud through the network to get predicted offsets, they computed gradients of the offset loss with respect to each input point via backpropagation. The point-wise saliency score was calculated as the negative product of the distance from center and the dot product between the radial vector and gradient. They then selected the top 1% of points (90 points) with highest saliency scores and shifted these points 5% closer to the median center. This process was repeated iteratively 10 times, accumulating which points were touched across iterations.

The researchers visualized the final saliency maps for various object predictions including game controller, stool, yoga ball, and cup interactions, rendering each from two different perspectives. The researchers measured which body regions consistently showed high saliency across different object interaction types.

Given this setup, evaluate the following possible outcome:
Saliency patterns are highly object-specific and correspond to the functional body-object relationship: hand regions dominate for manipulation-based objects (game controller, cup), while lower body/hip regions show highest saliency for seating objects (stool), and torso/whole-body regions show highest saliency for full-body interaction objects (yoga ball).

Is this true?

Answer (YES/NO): NO